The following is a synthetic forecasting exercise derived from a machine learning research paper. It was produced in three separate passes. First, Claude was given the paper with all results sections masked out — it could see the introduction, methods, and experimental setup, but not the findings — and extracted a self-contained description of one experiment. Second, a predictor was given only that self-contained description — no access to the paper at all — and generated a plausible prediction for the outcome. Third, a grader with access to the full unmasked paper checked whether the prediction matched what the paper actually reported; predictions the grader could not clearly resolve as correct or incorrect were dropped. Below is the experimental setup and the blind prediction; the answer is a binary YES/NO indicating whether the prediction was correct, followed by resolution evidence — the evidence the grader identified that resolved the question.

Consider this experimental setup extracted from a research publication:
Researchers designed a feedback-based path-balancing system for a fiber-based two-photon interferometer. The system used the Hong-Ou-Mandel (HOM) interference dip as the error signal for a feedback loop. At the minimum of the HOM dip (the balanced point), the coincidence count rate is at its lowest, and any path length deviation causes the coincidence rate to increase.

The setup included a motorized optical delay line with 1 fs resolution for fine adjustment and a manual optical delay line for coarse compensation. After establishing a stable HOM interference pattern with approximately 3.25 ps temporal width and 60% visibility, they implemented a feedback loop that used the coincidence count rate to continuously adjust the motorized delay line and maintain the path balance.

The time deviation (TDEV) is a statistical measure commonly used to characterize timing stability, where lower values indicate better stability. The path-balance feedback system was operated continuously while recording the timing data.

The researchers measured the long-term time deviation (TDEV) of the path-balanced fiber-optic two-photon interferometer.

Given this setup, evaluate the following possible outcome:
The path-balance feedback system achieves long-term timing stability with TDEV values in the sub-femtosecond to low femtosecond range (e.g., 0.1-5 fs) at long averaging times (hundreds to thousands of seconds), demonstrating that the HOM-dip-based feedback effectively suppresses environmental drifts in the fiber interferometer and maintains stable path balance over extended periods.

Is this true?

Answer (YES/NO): NO